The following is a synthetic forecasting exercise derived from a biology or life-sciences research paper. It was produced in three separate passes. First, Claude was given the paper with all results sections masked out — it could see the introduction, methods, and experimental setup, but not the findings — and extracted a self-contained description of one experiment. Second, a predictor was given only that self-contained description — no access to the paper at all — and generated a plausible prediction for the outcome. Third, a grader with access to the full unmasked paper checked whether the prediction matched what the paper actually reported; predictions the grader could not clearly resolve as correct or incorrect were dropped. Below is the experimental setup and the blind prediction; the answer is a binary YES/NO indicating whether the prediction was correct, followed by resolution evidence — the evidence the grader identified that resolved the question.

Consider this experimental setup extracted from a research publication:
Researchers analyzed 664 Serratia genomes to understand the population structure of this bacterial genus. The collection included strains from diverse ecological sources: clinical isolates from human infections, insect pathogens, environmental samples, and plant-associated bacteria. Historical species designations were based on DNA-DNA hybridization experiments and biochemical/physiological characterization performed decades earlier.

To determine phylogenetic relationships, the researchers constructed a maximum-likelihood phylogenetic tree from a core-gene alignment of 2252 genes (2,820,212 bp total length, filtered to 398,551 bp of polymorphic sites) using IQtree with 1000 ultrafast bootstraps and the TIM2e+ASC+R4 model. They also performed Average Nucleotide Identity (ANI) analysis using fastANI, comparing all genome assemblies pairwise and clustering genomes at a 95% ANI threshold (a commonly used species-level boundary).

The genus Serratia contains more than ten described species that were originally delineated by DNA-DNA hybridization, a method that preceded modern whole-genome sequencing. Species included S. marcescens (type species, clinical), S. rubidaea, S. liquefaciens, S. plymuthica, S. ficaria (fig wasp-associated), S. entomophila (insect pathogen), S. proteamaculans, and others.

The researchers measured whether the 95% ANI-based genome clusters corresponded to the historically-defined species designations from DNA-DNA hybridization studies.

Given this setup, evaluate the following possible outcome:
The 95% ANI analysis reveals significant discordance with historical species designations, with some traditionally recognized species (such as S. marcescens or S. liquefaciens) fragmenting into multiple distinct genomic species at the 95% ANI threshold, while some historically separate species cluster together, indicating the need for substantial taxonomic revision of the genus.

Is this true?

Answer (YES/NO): NO